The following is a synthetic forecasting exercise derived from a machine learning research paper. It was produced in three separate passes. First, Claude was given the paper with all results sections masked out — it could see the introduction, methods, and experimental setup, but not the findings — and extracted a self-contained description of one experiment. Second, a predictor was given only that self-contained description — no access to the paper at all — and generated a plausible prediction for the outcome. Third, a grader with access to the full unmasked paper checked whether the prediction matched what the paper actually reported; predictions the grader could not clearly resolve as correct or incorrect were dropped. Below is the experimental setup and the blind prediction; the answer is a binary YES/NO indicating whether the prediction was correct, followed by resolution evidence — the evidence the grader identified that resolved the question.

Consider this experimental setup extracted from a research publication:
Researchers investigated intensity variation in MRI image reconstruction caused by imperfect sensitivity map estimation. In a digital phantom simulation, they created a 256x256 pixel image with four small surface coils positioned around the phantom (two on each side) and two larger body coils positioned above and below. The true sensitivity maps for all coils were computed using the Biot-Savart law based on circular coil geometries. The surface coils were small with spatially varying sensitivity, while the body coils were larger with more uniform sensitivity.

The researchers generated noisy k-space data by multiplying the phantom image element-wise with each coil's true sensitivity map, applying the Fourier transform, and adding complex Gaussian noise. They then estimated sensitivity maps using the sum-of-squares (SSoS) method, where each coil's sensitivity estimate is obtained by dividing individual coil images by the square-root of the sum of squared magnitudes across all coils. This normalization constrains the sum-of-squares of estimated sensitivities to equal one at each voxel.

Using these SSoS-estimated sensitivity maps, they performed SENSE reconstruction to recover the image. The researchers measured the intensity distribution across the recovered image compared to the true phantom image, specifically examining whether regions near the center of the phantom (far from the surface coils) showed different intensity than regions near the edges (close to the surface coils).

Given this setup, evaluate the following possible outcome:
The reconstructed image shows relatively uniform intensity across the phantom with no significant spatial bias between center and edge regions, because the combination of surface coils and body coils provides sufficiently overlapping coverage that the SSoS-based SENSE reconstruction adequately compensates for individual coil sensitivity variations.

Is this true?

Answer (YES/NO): NO